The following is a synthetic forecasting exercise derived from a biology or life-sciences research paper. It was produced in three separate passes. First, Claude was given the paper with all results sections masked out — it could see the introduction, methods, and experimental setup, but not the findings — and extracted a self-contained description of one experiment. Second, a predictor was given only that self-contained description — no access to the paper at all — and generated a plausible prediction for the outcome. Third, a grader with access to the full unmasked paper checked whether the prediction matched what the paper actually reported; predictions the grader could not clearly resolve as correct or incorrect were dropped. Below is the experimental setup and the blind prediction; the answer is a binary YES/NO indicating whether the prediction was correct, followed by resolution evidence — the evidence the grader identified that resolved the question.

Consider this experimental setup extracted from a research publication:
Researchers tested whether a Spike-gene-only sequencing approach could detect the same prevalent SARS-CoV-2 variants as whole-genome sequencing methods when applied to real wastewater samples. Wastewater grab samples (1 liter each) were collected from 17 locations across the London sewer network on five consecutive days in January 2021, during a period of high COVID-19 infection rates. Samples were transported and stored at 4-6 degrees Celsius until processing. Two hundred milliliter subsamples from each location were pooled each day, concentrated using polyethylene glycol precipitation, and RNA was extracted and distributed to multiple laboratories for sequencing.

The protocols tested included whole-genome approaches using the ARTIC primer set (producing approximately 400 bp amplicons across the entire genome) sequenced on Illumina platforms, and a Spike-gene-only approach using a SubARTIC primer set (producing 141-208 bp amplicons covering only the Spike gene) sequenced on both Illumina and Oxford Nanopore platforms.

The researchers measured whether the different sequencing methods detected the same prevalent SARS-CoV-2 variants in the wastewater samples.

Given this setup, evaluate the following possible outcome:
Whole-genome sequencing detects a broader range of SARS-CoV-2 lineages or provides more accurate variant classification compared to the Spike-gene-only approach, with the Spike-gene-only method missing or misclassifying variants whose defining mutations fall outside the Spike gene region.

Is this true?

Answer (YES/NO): NO